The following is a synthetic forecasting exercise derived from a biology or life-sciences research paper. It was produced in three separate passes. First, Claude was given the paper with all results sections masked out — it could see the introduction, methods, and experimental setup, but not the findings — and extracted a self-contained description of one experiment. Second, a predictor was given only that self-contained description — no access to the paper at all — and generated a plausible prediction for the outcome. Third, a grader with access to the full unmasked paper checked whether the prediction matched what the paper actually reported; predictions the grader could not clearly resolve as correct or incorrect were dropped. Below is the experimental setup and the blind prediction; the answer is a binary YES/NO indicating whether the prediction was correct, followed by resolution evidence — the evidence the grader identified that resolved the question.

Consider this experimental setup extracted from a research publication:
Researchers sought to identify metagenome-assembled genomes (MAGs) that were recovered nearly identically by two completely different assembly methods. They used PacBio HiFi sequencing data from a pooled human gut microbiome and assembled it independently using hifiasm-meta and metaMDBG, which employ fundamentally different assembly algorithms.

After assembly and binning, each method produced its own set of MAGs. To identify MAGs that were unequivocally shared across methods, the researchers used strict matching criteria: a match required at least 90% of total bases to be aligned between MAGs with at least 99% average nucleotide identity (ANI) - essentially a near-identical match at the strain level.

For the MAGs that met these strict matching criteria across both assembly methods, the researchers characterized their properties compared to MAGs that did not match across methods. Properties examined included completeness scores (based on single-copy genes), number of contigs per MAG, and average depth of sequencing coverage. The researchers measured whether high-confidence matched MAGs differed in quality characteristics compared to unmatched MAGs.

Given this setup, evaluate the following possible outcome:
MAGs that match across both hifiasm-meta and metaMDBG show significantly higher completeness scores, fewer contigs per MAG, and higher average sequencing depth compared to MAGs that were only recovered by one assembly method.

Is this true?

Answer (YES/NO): YES